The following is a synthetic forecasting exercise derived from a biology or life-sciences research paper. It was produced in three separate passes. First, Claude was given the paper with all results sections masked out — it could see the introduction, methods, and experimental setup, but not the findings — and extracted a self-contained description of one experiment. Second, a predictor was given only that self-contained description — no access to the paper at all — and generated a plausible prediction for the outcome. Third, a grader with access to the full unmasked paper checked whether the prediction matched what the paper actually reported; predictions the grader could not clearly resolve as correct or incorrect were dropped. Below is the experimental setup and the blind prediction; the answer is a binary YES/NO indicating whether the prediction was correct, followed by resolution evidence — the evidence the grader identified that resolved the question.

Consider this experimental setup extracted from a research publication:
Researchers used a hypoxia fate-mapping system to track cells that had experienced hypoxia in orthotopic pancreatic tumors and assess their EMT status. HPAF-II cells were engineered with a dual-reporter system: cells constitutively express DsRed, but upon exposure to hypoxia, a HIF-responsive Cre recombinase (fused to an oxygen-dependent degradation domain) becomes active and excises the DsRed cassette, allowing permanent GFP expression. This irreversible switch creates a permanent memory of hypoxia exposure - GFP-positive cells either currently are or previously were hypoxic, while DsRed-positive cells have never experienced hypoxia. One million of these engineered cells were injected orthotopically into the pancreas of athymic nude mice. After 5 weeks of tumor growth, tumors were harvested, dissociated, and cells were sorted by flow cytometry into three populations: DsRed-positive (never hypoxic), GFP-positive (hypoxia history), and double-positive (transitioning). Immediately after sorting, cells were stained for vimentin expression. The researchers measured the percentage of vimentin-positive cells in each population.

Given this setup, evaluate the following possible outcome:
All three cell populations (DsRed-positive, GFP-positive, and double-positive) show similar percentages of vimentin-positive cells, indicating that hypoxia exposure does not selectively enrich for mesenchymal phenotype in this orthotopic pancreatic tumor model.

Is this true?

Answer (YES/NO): NO